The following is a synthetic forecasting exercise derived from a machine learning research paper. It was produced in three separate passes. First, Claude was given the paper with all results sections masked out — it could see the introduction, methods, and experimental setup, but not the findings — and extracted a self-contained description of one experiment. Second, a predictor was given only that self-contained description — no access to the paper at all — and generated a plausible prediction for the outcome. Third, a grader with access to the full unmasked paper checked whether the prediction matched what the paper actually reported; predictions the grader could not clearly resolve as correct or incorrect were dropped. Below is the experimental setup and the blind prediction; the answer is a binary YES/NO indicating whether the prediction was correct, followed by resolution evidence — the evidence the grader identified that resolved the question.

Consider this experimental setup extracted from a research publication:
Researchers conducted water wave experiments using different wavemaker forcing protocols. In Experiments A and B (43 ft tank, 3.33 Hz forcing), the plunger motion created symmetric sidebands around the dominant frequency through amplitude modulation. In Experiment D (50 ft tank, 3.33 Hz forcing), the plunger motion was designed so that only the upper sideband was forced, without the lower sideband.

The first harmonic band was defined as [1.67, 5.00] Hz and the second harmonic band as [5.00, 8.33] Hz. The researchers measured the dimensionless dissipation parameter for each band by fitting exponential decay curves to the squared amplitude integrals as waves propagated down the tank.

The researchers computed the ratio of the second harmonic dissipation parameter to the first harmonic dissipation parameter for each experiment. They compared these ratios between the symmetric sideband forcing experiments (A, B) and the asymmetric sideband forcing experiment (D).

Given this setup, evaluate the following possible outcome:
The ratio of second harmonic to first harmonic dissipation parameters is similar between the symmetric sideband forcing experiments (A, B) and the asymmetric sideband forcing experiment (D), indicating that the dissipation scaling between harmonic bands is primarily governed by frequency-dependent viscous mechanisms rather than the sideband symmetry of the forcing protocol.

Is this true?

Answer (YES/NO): NO